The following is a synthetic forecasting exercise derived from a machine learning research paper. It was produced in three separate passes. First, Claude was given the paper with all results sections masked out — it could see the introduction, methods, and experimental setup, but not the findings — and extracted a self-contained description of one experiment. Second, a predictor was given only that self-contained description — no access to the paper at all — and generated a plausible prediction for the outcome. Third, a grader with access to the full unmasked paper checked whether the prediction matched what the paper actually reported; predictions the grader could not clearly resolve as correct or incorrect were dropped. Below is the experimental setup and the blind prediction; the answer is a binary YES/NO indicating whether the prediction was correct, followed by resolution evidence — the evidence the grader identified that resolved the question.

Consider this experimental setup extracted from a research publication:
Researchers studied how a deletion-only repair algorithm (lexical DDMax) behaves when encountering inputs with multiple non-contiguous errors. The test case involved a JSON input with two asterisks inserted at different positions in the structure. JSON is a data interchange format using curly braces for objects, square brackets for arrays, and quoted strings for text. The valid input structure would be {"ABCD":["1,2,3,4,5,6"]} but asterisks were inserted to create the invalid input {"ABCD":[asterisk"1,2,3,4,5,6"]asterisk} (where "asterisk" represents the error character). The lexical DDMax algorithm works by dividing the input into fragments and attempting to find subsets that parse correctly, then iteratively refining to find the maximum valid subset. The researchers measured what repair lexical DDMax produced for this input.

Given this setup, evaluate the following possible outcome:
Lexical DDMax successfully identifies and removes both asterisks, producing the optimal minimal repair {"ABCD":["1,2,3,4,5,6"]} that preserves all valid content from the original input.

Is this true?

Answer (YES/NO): NO